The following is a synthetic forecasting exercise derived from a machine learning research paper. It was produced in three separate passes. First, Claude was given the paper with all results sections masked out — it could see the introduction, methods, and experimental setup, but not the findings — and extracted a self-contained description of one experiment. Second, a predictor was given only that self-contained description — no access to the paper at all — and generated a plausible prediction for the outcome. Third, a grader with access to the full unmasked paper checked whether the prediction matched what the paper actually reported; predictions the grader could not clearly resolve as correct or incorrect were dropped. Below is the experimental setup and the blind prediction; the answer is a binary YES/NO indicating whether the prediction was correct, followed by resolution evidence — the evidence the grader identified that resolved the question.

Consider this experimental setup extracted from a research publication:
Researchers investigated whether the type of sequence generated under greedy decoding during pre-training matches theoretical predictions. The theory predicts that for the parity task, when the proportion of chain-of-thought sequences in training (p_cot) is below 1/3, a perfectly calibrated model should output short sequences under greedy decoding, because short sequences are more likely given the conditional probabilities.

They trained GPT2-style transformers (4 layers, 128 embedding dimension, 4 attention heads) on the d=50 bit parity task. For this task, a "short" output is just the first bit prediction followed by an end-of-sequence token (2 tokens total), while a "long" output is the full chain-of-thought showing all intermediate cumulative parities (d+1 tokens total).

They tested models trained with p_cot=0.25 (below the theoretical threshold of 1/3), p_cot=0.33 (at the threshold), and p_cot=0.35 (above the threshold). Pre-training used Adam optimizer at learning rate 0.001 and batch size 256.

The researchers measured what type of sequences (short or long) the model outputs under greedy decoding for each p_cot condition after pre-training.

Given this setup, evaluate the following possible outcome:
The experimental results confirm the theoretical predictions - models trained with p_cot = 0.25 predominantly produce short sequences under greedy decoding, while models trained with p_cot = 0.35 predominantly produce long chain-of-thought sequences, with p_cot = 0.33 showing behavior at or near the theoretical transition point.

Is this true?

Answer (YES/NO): YES